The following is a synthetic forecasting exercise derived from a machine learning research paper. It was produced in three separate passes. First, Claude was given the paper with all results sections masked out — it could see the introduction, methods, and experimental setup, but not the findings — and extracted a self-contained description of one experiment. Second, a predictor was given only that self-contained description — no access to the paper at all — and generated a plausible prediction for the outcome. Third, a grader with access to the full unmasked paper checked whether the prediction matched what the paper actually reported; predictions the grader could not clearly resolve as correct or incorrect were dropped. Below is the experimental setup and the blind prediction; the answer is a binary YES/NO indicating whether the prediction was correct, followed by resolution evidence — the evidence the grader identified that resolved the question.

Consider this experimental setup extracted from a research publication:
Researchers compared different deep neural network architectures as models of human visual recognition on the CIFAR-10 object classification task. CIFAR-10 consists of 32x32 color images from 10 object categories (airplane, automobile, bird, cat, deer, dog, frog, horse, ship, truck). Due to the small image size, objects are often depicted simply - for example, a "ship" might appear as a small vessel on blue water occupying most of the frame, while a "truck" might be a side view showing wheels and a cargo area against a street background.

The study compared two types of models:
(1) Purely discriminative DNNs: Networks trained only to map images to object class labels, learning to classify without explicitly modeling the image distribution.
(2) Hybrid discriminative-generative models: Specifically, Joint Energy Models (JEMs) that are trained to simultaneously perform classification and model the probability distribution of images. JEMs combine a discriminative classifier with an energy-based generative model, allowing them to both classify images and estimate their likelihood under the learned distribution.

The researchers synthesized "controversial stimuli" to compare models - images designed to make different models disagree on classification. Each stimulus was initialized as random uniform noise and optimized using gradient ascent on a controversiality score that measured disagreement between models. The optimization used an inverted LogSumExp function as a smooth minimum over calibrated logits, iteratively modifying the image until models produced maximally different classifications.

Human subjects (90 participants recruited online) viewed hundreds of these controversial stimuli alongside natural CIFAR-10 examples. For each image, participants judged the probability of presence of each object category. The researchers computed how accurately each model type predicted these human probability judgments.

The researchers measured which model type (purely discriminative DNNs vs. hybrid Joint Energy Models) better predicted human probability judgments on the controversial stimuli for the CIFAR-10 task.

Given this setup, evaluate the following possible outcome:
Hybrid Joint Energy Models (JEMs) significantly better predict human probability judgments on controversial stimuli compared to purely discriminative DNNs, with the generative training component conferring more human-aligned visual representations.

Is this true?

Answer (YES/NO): NO